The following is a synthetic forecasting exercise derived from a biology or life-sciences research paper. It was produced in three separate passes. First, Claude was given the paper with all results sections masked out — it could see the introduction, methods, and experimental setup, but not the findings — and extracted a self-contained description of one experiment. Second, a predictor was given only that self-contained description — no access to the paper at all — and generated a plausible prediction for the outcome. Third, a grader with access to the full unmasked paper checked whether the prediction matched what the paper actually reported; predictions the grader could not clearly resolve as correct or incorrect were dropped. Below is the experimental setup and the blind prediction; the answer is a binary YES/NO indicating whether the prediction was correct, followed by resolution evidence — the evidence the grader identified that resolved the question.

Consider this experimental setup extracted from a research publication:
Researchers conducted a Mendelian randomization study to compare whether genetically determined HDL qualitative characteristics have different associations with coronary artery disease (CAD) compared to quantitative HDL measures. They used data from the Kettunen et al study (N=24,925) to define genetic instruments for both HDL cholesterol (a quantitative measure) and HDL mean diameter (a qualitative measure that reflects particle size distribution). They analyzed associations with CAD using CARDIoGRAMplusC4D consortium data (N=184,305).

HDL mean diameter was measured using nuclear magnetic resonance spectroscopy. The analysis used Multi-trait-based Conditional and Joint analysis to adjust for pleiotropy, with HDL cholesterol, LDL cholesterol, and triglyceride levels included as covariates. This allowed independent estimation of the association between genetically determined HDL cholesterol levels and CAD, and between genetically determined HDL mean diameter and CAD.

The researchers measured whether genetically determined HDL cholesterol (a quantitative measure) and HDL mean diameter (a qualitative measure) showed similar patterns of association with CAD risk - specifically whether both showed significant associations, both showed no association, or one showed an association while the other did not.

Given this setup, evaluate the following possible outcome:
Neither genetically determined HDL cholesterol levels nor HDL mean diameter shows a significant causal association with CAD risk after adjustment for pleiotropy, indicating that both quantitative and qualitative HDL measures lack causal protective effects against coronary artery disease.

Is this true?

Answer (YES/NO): NO